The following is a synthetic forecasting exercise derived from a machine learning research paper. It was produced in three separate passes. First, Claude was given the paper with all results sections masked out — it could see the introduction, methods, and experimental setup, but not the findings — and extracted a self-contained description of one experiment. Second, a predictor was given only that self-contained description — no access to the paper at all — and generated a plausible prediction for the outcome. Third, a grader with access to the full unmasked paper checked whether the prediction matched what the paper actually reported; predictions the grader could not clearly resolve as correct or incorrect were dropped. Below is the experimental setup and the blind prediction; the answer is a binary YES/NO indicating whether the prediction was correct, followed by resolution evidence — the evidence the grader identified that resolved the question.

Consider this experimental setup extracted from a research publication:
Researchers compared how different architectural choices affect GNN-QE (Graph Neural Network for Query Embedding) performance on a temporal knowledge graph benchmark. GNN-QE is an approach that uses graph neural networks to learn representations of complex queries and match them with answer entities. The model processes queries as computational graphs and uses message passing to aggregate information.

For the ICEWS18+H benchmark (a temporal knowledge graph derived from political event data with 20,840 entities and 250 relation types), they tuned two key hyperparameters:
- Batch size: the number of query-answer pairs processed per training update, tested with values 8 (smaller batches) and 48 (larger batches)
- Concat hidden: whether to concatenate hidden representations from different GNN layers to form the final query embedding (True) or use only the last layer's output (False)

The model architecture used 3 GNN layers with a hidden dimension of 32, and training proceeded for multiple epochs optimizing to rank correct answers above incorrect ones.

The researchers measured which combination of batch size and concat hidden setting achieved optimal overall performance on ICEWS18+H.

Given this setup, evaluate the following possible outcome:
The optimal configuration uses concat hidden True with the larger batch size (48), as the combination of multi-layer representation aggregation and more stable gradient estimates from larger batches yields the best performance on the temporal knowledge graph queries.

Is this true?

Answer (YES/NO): YES